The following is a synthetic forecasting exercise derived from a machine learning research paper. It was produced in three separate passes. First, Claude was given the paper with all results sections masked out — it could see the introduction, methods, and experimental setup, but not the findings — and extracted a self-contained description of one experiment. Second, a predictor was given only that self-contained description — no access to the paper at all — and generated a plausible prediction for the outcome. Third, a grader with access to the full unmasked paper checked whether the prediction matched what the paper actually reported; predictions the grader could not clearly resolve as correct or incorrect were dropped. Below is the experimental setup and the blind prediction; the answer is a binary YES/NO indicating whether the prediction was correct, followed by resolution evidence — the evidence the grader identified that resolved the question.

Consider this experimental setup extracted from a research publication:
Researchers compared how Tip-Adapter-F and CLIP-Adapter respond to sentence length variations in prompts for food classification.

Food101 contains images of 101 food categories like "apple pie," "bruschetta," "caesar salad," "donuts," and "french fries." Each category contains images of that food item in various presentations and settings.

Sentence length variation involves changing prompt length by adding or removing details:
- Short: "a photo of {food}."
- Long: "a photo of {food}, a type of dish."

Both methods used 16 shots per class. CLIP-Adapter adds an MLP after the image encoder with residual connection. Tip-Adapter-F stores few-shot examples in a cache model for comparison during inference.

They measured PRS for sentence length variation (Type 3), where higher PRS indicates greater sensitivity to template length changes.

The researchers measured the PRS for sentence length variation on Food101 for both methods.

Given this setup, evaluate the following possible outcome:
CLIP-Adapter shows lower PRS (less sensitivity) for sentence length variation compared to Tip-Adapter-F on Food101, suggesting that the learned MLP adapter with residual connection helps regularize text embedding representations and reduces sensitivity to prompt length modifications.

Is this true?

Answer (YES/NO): YES